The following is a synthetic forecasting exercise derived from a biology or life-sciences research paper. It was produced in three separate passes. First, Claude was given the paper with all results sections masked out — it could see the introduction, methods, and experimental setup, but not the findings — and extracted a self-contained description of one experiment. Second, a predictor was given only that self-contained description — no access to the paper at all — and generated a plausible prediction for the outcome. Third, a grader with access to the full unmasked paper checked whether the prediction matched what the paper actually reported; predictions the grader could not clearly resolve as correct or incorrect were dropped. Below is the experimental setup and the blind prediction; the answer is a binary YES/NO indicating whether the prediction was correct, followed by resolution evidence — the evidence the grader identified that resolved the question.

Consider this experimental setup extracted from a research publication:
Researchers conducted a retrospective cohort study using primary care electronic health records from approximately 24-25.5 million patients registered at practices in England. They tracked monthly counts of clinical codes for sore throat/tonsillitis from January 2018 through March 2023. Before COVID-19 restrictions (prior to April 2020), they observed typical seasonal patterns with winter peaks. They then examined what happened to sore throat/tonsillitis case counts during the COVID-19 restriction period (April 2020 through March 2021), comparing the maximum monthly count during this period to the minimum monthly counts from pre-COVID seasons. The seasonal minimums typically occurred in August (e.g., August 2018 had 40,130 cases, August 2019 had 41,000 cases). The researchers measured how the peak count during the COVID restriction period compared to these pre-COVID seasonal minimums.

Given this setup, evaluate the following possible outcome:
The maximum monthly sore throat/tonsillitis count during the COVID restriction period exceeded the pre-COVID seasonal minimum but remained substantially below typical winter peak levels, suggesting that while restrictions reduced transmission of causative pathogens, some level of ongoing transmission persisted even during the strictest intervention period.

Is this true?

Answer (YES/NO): NO